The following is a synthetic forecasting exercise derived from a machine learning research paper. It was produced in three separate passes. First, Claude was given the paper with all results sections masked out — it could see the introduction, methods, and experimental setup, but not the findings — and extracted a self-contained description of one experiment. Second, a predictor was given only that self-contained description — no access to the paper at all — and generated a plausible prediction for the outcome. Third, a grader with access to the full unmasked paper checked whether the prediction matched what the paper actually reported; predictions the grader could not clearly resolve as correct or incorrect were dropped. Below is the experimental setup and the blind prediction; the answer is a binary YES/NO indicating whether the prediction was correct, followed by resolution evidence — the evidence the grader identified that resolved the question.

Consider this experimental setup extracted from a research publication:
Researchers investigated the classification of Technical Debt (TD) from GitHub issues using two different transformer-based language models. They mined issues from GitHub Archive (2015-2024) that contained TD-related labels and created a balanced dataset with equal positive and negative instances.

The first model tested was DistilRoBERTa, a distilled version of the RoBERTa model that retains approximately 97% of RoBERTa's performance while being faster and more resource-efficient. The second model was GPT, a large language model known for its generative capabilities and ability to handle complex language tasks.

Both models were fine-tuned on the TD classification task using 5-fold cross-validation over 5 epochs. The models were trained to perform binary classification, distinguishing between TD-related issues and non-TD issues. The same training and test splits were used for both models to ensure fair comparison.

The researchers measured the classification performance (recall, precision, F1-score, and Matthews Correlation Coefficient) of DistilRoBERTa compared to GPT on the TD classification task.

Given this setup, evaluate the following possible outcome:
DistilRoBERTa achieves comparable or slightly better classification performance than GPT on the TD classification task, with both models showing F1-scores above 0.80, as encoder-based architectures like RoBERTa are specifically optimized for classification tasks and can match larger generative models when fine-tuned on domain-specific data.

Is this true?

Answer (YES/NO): YES